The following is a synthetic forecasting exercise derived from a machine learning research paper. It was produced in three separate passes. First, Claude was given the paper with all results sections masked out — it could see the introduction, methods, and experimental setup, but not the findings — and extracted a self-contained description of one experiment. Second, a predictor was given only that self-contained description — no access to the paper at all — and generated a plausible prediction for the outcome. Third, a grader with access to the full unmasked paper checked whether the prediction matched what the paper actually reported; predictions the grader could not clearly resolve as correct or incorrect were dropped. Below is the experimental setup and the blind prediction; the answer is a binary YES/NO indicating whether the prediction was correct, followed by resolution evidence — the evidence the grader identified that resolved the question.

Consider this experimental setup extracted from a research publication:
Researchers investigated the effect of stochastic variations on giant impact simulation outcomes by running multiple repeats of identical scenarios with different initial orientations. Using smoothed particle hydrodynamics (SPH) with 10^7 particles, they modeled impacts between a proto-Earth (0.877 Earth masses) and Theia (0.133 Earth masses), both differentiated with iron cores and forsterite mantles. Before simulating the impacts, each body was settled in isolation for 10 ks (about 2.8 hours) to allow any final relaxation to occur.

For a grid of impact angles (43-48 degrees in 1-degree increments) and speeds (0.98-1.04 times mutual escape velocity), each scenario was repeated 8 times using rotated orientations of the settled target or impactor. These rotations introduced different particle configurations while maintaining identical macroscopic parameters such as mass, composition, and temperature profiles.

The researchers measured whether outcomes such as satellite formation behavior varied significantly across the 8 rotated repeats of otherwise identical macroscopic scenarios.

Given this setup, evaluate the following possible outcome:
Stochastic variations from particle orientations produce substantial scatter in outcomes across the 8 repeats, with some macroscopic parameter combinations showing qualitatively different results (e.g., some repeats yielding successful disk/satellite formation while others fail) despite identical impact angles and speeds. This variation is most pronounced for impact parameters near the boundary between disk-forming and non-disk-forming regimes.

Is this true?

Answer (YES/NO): NO